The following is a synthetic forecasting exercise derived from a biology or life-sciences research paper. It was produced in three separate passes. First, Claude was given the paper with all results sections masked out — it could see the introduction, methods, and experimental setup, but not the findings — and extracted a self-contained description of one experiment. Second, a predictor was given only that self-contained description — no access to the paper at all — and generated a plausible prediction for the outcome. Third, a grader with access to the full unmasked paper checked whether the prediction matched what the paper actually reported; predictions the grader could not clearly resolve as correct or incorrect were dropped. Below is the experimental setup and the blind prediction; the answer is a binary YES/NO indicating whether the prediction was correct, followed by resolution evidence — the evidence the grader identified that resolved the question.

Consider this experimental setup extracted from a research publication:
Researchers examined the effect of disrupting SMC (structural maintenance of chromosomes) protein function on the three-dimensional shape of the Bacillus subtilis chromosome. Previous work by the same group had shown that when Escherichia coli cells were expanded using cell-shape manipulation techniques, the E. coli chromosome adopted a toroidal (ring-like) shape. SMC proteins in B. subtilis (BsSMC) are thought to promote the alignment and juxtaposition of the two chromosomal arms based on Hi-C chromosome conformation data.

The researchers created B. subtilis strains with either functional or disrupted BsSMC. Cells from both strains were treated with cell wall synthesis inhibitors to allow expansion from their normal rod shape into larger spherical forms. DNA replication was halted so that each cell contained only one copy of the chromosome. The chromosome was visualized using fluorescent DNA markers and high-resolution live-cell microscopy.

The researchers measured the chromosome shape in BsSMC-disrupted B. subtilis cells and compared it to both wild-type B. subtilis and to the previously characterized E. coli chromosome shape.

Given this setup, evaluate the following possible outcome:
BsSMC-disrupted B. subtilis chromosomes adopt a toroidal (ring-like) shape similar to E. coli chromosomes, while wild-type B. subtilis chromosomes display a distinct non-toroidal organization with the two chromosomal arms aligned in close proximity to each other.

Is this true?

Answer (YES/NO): YES